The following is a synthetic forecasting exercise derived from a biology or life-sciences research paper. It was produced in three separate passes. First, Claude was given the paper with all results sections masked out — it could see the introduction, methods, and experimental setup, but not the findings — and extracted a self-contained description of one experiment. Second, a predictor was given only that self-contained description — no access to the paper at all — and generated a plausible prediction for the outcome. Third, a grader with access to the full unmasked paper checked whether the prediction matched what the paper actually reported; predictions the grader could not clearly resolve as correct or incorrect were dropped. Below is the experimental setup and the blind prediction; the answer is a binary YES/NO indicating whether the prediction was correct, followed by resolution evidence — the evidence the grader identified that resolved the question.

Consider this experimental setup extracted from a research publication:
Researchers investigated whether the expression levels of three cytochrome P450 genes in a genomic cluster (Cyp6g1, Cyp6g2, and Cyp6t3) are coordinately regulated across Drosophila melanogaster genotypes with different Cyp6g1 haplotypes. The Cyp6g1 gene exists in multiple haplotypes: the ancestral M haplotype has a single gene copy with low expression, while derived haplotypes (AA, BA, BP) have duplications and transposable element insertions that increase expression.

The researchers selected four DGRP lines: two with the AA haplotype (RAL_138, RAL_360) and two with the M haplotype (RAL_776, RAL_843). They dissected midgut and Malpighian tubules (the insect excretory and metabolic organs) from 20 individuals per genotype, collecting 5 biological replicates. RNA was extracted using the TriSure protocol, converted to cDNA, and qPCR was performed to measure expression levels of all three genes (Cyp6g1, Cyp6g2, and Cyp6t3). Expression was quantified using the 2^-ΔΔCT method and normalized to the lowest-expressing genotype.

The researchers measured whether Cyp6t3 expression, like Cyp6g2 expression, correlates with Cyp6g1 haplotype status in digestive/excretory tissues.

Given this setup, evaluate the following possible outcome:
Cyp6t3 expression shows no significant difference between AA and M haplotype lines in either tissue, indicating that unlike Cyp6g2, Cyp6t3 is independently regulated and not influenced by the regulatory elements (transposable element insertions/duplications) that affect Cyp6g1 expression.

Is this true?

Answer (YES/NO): YES